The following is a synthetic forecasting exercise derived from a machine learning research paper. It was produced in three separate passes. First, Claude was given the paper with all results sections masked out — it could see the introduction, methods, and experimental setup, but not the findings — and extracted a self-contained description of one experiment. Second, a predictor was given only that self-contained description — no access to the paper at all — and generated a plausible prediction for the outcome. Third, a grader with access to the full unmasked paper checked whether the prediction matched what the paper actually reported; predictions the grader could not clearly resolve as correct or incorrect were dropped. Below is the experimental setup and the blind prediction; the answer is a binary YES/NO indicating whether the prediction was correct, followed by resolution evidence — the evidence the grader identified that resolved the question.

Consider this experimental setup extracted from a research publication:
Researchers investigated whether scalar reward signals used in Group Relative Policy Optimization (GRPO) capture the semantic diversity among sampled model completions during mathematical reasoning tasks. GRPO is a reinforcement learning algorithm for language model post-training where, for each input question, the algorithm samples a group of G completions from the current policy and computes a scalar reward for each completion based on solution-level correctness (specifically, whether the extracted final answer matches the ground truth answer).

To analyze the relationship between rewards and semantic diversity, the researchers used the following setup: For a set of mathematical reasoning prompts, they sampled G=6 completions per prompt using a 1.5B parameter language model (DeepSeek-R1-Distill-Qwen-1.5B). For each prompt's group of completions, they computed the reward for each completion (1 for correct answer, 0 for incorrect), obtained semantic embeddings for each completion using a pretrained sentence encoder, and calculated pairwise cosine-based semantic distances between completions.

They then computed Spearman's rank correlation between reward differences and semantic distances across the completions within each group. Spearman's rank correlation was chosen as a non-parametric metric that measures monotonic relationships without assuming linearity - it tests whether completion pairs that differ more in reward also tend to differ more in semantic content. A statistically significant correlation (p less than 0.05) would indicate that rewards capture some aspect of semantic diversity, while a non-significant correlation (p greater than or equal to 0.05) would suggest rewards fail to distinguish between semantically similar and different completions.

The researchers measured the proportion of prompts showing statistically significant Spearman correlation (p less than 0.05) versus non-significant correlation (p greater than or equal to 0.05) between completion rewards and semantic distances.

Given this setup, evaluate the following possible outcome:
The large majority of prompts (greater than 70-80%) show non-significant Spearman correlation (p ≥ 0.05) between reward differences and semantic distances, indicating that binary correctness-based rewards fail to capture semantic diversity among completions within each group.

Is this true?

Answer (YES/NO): YES